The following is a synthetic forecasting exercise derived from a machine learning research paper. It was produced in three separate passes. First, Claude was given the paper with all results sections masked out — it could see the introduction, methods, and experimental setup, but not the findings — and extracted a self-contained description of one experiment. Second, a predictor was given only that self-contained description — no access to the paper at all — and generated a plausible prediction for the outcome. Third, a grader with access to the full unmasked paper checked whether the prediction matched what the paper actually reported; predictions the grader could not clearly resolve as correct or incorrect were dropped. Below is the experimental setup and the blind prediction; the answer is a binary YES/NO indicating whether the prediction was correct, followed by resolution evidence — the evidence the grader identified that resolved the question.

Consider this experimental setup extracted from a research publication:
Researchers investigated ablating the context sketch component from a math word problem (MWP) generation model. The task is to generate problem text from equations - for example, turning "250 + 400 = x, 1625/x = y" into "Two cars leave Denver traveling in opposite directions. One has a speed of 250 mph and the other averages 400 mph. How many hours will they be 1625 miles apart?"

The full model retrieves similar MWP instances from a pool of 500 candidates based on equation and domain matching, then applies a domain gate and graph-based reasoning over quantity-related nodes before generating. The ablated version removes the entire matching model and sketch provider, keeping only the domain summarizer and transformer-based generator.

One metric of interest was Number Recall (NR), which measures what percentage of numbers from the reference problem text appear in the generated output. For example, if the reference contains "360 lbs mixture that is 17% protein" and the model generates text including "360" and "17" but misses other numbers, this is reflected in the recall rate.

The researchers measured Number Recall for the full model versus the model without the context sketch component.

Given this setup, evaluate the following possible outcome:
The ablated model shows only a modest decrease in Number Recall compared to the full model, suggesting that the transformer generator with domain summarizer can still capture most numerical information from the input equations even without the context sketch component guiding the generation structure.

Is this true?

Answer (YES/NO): NO